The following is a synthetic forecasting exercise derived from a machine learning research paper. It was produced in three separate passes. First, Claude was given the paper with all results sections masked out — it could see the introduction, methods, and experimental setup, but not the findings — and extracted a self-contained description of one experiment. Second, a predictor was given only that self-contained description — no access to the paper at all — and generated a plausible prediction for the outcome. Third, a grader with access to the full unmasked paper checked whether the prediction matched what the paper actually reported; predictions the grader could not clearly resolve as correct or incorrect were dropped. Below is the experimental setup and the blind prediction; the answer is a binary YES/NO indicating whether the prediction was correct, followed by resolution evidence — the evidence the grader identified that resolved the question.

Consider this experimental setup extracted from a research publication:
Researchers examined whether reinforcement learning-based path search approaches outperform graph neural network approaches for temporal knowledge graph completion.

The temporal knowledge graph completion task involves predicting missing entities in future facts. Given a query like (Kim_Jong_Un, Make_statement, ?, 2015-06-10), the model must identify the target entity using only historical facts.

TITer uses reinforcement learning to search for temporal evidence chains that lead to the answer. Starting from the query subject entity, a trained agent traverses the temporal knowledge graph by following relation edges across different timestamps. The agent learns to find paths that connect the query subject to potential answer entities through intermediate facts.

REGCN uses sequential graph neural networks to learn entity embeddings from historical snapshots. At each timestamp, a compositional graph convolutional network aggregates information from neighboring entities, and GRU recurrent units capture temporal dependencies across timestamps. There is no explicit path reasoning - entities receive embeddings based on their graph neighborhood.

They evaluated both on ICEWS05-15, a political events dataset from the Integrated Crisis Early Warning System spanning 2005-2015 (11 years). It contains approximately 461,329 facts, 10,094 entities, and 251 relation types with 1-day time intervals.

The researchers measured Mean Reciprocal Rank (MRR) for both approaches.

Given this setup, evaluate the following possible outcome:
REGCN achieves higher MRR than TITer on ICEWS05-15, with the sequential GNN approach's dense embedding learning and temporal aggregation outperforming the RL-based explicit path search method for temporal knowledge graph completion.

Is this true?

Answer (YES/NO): NO